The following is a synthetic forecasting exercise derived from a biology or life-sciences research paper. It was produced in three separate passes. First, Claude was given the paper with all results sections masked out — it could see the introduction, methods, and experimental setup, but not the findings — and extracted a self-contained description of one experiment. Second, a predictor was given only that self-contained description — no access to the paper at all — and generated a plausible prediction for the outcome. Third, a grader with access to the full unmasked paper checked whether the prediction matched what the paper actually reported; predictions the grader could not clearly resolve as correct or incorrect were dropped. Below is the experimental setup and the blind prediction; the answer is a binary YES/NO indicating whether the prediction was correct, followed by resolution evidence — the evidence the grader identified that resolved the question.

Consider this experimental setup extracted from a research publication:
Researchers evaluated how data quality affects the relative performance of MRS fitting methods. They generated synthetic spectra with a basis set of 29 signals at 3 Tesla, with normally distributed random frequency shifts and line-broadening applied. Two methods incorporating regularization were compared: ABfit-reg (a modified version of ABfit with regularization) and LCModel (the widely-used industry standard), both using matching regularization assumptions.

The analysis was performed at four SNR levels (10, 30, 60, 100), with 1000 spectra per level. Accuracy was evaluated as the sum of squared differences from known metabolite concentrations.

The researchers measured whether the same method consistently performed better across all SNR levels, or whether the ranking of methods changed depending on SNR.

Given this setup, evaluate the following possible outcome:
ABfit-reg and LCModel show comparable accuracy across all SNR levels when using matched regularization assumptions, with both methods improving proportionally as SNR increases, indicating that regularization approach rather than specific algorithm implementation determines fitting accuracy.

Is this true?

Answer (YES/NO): NO